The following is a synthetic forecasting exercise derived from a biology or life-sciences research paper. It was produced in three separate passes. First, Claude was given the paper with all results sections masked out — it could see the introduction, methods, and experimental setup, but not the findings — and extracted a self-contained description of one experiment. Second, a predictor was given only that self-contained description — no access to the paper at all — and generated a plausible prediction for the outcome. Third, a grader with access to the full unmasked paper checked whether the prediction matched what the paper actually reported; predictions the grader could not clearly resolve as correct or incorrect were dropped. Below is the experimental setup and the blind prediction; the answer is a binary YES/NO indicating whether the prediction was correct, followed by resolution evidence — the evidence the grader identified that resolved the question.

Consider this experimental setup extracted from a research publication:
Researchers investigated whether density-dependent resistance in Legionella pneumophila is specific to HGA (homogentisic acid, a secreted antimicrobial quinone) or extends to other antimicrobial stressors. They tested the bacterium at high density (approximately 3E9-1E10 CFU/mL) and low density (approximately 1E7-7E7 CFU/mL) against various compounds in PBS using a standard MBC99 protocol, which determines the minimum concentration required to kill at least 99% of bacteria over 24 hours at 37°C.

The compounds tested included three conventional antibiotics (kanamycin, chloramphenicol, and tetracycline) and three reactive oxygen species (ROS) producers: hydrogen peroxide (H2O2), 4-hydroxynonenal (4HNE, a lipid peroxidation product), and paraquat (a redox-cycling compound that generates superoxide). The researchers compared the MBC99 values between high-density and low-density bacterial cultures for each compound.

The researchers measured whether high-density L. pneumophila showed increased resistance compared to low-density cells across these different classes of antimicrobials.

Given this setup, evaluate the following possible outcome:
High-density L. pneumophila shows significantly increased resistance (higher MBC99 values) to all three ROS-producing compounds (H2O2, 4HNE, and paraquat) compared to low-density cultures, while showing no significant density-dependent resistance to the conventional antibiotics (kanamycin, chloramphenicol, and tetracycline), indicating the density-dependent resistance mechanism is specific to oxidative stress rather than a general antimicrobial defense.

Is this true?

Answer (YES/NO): NO